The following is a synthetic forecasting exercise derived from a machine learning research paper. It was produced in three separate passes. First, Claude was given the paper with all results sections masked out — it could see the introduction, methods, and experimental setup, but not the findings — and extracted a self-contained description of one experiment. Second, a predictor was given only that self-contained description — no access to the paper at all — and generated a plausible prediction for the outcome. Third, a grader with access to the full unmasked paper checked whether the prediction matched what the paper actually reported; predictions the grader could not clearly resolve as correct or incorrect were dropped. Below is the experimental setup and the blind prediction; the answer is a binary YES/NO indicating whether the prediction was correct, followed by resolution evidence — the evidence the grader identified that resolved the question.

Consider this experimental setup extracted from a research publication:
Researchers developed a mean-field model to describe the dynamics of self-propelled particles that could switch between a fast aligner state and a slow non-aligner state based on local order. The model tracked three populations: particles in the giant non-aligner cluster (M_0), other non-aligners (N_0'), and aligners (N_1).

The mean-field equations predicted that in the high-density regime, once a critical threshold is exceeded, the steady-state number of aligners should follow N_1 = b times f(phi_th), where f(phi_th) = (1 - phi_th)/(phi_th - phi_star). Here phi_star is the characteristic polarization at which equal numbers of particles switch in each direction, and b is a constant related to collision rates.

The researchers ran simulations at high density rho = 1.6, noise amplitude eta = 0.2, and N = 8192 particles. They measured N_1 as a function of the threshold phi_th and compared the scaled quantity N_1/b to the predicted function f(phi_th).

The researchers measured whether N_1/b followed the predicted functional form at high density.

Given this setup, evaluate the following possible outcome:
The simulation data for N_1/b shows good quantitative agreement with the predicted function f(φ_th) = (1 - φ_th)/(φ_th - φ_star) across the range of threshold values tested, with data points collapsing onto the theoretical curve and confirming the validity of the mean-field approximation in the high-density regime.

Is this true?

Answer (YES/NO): NO